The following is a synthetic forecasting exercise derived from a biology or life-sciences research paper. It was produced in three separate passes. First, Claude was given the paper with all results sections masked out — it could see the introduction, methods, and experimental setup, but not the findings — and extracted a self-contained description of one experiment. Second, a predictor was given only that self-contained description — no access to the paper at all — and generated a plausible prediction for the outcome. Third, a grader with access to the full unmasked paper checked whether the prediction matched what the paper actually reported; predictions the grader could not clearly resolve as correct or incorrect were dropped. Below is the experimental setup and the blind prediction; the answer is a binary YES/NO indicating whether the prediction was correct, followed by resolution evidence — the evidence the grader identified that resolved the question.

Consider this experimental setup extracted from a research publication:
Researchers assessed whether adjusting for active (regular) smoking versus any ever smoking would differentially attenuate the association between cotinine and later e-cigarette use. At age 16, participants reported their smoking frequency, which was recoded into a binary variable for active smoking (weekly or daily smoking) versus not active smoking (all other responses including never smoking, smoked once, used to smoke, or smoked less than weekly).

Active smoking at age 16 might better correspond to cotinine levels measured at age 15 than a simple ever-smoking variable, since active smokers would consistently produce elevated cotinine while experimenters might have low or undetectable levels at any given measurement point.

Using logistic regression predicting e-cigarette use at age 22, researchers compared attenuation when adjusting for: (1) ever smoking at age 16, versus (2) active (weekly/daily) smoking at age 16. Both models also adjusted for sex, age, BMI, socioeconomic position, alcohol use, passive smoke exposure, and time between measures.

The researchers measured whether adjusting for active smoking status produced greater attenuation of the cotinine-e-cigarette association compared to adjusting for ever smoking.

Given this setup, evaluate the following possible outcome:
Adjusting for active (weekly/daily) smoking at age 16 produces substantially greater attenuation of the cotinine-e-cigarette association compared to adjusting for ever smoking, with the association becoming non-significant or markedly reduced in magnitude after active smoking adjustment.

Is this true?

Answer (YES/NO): YES